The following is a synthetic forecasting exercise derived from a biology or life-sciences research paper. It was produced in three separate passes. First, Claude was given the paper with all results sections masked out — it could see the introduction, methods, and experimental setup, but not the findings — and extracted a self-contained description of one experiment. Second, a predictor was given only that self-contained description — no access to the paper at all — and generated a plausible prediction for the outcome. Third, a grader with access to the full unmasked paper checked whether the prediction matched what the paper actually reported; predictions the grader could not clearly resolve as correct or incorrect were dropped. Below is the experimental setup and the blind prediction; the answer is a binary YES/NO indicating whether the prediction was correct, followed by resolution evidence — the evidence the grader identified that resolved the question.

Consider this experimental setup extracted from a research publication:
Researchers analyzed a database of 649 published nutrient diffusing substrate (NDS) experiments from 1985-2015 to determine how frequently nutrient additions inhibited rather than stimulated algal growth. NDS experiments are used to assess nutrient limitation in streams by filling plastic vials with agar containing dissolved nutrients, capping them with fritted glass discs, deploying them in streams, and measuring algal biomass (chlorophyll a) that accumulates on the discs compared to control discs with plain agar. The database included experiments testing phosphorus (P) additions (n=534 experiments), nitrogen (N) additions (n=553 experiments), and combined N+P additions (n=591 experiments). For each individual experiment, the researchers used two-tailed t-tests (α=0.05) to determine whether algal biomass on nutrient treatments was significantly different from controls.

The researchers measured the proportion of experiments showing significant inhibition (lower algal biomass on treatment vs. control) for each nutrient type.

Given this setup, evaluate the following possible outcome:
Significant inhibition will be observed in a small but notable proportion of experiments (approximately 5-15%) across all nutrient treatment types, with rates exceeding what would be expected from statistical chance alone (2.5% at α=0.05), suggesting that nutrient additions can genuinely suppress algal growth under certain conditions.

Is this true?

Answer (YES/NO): NO